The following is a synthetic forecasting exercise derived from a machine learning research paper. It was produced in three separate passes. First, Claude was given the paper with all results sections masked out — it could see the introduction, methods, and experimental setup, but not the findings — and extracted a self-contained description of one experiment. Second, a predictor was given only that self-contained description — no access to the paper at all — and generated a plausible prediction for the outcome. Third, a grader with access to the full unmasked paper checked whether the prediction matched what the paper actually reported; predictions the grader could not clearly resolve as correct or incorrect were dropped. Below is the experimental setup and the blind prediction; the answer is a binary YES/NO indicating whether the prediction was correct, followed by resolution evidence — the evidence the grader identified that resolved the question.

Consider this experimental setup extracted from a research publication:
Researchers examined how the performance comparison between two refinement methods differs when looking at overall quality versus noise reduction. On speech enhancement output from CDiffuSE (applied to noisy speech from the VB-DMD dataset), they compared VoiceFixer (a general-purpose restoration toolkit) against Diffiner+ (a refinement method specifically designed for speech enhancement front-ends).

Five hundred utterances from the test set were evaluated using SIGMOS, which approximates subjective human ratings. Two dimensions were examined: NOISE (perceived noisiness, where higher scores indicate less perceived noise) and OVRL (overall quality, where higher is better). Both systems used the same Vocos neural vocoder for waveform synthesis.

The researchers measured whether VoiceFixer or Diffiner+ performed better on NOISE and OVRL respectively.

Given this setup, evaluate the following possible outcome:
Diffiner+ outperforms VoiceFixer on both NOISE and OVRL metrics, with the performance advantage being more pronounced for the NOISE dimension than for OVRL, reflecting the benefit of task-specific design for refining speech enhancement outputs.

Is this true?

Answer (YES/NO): NO